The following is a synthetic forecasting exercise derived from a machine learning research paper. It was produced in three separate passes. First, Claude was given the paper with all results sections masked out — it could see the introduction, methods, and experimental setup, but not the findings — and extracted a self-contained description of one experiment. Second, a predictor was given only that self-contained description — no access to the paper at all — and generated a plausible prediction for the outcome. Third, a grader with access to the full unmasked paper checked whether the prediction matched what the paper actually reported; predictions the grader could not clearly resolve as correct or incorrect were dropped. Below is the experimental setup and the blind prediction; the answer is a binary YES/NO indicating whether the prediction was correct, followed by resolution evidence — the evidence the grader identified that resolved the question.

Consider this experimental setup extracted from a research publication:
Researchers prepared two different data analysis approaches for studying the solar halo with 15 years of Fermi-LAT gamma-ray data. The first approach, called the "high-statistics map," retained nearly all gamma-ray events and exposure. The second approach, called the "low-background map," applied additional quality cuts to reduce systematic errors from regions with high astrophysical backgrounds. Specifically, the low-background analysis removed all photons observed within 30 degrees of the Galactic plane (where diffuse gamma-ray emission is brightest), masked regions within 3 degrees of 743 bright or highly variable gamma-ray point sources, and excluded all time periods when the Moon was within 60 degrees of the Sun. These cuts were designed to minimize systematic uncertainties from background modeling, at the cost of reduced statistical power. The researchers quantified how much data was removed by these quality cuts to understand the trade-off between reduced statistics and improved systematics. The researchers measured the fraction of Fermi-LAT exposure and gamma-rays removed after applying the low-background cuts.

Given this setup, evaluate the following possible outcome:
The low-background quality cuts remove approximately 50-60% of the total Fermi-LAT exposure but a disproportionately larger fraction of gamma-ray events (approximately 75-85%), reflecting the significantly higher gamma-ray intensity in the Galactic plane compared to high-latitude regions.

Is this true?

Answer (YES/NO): NO